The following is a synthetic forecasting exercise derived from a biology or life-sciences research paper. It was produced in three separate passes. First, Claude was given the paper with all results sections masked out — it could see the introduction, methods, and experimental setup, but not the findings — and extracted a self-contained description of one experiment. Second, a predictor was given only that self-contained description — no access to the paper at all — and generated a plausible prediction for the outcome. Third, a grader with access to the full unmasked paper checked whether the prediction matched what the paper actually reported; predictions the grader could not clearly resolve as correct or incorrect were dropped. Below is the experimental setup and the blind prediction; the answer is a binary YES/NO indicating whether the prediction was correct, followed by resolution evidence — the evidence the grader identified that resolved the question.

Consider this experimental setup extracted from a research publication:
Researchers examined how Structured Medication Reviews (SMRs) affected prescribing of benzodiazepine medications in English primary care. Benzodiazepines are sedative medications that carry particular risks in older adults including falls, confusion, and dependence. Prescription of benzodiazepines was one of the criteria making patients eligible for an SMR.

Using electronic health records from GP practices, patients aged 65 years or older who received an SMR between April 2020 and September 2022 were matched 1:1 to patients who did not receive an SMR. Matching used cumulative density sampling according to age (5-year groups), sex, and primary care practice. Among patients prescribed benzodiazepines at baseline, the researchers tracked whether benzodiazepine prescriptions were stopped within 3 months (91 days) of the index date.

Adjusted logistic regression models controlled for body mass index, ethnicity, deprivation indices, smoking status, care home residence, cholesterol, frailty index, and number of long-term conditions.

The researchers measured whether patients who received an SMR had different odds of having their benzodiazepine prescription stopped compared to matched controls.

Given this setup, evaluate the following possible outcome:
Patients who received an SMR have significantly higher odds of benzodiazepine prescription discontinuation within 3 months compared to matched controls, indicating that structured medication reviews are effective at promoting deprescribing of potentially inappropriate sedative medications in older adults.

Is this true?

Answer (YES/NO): YES